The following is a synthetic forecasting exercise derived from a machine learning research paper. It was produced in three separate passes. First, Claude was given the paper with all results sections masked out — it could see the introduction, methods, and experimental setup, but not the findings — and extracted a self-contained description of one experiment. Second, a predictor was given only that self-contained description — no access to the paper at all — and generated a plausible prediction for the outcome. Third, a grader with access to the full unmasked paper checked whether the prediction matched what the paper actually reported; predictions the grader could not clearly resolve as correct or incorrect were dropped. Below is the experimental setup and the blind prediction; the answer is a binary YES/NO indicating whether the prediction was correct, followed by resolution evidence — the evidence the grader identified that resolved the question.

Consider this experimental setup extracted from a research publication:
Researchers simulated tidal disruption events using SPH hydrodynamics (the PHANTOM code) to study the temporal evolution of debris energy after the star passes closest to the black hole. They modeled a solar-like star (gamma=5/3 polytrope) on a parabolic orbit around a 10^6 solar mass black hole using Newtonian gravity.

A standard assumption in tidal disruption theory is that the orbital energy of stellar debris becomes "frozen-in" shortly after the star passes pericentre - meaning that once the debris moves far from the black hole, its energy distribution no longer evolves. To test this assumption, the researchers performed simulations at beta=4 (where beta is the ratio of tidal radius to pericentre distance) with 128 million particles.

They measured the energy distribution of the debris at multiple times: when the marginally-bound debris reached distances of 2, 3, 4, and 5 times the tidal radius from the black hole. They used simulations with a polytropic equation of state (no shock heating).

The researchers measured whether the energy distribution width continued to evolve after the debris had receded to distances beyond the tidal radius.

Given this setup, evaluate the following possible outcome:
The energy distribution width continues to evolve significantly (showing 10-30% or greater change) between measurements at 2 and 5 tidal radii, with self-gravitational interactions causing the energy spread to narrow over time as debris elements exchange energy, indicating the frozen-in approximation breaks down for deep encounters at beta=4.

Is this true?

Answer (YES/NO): NO